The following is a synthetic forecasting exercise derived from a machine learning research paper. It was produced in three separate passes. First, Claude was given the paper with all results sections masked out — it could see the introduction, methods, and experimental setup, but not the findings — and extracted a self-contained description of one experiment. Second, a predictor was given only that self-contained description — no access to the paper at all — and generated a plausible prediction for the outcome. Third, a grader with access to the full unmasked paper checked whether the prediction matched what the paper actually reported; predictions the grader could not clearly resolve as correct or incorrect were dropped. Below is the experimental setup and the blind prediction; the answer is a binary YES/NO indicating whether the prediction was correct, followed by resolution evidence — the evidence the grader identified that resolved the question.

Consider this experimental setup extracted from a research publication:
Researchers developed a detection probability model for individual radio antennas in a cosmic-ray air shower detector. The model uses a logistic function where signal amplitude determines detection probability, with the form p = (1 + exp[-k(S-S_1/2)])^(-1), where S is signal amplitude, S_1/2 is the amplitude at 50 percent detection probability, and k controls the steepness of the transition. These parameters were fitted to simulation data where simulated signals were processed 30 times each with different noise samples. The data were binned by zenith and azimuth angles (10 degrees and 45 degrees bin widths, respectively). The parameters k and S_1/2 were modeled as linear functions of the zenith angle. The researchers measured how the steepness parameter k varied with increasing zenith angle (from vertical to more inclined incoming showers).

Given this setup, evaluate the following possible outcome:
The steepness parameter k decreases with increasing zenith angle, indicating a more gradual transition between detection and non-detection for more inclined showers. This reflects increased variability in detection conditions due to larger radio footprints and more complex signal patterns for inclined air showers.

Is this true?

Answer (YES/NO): YES